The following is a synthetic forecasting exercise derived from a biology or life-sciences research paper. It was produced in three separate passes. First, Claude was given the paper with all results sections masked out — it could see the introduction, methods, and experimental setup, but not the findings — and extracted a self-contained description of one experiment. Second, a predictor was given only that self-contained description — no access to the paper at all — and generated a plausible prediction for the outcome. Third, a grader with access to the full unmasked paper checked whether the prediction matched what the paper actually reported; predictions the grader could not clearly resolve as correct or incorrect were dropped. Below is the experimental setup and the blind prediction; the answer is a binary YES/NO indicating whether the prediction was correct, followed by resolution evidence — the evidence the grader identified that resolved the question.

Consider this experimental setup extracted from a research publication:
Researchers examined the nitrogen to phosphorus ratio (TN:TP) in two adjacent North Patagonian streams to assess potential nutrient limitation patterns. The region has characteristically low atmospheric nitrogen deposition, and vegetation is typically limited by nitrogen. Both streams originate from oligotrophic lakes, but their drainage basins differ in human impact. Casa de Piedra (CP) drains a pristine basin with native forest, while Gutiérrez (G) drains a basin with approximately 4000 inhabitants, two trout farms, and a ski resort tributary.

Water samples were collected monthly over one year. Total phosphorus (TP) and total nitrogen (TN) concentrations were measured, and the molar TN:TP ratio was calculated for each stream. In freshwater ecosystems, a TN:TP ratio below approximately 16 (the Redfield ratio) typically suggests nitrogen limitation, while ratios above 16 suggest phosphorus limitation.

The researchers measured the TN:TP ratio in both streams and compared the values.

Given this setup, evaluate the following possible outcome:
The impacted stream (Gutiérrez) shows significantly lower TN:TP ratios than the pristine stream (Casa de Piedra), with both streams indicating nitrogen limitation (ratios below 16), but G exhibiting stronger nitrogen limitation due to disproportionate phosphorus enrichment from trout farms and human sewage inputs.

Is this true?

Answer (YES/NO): NO